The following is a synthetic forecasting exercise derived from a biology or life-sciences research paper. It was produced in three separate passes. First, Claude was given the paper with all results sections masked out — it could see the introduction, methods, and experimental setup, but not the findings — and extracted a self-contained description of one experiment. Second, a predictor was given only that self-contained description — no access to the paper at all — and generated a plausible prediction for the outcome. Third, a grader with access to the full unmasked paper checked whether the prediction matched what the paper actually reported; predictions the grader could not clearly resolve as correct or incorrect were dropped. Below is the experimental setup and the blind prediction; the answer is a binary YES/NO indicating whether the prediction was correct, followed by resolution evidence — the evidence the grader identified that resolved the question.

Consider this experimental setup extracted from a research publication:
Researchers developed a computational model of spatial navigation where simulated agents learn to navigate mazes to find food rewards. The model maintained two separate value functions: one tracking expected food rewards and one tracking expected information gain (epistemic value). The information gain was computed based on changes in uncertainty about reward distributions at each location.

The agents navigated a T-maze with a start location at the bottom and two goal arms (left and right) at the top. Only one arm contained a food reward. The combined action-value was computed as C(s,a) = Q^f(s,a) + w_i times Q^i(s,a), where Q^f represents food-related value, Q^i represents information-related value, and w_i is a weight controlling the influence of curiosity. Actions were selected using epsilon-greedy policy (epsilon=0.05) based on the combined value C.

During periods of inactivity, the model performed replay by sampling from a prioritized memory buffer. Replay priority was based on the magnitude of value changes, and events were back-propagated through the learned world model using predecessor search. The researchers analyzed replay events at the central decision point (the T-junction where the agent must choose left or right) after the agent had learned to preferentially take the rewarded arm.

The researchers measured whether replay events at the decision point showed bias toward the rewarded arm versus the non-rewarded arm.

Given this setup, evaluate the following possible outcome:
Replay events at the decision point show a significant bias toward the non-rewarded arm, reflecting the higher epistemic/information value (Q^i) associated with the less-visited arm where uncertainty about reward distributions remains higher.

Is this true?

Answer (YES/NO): NO